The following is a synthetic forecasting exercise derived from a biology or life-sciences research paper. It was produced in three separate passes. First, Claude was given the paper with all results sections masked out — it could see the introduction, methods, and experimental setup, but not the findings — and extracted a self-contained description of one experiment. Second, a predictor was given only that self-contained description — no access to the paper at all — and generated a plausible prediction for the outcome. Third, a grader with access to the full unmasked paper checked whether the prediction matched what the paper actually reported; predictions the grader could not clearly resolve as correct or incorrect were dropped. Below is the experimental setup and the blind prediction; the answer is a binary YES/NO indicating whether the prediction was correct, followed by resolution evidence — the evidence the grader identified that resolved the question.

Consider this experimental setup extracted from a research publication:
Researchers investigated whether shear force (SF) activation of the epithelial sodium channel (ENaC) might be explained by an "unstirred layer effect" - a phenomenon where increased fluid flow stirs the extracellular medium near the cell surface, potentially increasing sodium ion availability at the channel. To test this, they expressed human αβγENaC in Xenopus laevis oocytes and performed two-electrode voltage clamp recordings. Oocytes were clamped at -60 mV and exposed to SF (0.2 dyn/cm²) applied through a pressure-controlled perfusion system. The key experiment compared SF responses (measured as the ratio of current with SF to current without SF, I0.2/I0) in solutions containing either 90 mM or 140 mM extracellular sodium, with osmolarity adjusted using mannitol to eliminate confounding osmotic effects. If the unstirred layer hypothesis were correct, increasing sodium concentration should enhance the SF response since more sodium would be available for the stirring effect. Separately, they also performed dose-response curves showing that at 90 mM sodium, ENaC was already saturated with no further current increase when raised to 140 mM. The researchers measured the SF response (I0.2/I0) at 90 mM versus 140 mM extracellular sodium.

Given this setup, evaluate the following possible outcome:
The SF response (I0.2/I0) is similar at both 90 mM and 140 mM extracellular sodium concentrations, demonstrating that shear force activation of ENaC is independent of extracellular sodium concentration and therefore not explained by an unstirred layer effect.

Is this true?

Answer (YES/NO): YES